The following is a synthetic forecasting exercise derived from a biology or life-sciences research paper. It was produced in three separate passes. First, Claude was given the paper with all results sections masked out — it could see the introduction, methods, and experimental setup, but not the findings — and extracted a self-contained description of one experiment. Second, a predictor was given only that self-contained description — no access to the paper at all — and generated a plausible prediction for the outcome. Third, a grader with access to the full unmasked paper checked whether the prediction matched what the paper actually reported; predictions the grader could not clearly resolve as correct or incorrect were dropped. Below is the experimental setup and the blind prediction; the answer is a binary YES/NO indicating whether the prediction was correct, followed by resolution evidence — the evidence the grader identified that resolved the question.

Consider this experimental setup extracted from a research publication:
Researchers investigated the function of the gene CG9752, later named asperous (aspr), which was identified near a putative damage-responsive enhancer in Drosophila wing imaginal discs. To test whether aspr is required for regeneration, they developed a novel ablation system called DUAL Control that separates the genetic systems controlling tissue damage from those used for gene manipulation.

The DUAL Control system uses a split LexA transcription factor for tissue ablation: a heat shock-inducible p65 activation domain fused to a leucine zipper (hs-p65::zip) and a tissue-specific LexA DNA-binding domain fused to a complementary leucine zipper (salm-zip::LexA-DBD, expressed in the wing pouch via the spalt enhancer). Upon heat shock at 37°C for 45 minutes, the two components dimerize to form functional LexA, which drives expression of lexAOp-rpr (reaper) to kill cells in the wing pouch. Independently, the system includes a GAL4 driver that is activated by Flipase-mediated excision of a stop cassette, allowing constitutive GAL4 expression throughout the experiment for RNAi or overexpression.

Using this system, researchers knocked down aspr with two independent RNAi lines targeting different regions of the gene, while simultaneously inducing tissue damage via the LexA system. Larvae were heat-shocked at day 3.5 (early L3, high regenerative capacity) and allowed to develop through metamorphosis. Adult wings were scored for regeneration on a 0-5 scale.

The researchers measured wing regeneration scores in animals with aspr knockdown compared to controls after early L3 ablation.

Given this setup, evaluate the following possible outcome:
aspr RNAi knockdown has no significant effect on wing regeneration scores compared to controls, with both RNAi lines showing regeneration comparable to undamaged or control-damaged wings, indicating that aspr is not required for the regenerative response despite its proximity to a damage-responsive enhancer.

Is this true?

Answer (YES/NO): NO